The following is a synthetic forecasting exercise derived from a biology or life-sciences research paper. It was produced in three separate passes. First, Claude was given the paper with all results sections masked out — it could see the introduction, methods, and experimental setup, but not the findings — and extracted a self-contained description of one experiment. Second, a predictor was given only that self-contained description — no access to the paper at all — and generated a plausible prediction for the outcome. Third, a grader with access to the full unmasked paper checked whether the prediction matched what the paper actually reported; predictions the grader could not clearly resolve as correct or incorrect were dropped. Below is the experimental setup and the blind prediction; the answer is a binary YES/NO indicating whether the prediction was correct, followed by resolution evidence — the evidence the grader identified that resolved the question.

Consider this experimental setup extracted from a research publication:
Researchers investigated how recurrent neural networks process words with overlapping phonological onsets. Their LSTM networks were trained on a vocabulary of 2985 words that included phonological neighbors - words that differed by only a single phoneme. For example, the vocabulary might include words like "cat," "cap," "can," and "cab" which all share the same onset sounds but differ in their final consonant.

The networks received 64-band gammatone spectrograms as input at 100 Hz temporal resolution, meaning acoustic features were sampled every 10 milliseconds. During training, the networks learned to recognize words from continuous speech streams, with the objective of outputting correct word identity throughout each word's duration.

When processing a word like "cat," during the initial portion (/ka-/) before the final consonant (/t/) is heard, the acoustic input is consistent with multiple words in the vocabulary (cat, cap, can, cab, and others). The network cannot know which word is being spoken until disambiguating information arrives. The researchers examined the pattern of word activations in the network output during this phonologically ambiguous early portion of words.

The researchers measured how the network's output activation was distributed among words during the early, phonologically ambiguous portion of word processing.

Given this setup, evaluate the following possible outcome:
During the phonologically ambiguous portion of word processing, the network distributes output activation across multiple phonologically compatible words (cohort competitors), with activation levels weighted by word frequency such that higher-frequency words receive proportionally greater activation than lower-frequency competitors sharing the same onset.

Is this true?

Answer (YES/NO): NO